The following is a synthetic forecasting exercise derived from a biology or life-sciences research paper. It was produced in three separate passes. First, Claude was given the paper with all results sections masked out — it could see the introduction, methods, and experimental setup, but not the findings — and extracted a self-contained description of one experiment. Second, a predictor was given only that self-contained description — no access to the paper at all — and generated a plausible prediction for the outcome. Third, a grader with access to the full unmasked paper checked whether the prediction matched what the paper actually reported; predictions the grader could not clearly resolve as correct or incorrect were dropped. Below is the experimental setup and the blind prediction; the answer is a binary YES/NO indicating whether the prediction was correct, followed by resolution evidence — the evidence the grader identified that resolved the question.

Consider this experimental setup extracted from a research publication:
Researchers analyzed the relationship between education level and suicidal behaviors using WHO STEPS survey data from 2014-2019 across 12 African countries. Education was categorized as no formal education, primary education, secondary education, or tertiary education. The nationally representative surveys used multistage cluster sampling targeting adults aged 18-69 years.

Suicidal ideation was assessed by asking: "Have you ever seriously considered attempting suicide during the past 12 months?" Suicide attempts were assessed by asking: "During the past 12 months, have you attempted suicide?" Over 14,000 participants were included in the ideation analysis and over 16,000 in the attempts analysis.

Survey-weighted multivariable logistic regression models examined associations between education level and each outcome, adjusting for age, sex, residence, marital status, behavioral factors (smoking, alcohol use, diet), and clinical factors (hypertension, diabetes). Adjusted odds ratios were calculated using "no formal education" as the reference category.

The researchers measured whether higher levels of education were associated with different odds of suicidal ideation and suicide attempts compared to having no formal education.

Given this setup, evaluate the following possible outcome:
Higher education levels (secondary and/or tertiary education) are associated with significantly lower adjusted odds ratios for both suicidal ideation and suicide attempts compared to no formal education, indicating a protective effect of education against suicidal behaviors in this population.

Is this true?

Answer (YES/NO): NO